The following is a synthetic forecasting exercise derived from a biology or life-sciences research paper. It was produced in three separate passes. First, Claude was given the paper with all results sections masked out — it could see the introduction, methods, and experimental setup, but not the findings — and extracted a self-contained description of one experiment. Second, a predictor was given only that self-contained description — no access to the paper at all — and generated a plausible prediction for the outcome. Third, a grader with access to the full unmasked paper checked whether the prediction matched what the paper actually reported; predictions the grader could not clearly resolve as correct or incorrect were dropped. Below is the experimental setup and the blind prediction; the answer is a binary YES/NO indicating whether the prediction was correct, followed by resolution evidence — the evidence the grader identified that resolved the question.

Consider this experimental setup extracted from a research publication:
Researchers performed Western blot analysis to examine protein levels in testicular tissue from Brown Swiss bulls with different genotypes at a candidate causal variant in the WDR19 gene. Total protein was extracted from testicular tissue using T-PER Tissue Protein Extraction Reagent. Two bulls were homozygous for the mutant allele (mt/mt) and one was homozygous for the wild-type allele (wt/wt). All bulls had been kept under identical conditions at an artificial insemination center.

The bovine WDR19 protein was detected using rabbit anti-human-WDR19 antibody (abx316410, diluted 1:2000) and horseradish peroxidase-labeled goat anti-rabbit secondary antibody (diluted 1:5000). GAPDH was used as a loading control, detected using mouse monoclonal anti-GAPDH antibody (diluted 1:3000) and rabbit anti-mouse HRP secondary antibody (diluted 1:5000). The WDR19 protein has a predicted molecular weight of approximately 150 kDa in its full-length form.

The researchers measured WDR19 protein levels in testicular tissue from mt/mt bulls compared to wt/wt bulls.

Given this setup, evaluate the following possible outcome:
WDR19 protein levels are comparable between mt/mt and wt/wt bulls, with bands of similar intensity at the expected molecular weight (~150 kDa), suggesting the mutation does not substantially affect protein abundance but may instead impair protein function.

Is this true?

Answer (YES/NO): NO